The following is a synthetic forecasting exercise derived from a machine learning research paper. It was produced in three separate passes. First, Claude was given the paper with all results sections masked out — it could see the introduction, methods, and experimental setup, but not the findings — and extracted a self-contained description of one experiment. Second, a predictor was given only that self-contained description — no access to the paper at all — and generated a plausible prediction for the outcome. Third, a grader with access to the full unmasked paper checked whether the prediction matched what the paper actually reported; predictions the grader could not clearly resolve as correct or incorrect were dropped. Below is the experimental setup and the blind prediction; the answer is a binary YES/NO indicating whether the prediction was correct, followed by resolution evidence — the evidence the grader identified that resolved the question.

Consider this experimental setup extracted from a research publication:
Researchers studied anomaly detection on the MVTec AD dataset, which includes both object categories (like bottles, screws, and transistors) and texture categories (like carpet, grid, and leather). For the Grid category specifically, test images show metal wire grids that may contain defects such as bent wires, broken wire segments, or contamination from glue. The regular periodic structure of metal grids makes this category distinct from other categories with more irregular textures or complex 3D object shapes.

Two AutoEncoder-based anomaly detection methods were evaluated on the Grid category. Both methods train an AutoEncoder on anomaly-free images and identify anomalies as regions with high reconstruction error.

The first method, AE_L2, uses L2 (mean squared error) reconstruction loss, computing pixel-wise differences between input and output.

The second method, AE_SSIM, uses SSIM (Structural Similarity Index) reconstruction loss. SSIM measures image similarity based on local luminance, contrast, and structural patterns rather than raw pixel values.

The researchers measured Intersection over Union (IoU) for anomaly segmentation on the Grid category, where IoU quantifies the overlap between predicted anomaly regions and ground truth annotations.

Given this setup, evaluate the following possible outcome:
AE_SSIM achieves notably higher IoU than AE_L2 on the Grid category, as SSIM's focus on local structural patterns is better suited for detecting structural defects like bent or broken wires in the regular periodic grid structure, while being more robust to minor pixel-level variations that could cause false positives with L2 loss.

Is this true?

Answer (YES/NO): NO